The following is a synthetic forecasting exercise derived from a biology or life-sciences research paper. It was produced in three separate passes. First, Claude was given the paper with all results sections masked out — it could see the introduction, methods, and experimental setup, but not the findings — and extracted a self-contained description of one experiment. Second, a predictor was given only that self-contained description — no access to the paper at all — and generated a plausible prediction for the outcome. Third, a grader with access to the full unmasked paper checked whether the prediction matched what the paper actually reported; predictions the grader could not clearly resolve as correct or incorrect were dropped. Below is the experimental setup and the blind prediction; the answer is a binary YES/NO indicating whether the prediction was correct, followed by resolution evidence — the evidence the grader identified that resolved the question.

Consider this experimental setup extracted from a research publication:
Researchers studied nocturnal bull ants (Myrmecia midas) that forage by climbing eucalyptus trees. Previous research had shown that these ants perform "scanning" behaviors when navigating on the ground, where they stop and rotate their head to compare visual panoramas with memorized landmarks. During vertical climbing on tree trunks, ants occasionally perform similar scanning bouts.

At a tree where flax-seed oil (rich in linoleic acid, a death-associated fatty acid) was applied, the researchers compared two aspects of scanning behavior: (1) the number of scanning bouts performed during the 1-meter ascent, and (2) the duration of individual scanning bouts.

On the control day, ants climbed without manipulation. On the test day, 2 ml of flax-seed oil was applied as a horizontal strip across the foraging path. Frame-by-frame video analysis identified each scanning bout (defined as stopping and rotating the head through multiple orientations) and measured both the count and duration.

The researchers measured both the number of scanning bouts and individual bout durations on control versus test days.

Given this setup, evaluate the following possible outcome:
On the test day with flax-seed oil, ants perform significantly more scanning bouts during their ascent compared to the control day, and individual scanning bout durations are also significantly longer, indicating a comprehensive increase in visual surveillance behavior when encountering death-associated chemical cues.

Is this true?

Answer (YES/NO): YES